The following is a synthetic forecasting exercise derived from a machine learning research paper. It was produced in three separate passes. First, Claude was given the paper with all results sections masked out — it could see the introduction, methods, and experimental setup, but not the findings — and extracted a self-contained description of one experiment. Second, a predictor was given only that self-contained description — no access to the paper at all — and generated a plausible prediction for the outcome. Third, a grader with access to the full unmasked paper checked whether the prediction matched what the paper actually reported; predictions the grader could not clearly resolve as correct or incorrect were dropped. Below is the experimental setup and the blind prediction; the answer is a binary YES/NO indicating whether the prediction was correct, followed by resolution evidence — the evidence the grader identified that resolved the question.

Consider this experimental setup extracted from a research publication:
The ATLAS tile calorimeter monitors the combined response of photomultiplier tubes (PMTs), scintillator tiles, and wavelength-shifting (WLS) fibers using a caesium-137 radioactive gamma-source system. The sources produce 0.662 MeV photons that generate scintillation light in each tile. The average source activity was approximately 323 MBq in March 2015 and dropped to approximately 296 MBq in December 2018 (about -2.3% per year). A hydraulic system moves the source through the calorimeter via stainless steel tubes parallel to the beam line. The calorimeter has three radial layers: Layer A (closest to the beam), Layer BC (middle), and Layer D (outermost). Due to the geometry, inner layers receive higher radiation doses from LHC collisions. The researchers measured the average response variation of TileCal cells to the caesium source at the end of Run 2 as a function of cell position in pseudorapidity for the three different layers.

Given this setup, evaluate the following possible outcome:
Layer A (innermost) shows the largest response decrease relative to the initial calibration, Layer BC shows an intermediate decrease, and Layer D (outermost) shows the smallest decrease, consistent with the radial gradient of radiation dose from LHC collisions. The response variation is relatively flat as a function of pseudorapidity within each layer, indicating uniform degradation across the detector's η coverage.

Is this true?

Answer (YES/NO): NO